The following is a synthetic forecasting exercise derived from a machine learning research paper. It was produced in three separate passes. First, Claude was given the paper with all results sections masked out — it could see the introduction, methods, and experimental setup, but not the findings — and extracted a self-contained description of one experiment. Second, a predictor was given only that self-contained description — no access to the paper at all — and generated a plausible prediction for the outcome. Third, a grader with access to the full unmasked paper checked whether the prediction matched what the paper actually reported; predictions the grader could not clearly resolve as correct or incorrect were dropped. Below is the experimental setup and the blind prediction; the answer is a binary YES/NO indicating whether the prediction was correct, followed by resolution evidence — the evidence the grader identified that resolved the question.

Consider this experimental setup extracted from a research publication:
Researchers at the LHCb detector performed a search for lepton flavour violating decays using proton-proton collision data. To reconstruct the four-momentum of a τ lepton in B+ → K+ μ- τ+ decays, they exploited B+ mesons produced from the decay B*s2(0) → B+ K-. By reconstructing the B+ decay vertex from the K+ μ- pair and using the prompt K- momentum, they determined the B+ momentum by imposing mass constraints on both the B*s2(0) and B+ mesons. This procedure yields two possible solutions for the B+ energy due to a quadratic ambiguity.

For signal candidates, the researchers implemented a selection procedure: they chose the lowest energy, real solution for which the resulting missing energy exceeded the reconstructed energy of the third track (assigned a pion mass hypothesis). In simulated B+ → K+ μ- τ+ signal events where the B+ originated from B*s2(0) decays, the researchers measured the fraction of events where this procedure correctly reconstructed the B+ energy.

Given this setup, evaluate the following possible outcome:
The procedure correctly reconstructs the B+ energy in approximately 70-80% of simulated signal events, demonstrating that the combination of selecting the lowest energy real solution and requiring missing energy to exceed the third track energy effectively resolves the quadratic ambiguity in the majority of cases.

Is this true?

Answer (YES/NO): YES